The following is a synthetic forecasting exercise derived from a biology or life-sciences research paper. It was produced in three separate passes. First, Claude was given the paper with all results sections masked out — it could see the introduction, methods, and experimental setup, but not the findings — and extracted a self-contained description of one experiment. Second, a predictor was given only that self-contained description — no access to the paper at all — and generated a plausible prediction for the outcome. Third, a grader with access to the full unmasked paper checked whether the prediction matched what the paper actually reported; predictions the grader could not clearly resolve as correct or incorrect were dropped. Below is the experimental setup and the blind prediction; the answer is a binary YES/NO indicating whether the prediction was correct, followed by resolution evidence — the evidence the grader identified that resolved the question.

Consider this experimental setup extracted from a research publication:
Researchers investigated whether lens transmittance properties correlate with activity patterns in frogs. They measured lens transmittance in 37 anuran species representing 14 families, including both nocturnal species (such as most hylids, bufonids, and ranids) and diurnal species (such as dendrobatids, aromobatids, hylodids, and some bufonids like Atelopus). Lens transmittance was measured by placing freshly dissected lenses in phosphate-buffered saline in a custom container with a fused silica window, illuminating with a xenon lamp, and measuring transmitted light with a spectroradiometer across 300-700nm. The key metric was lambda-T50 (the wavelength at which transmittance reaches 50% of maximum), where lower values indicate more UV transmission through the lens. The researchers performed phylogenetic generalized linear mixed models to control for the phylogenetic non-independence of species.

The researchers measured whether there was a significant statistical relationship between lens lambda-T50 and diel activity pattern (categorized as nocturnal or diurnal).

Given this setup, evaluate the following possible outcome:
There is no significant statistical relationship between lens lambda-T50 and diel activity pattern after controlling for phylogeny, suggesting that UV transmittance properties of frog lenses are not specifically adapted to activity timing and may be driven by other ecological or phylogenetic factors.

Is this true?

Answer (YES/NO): YES